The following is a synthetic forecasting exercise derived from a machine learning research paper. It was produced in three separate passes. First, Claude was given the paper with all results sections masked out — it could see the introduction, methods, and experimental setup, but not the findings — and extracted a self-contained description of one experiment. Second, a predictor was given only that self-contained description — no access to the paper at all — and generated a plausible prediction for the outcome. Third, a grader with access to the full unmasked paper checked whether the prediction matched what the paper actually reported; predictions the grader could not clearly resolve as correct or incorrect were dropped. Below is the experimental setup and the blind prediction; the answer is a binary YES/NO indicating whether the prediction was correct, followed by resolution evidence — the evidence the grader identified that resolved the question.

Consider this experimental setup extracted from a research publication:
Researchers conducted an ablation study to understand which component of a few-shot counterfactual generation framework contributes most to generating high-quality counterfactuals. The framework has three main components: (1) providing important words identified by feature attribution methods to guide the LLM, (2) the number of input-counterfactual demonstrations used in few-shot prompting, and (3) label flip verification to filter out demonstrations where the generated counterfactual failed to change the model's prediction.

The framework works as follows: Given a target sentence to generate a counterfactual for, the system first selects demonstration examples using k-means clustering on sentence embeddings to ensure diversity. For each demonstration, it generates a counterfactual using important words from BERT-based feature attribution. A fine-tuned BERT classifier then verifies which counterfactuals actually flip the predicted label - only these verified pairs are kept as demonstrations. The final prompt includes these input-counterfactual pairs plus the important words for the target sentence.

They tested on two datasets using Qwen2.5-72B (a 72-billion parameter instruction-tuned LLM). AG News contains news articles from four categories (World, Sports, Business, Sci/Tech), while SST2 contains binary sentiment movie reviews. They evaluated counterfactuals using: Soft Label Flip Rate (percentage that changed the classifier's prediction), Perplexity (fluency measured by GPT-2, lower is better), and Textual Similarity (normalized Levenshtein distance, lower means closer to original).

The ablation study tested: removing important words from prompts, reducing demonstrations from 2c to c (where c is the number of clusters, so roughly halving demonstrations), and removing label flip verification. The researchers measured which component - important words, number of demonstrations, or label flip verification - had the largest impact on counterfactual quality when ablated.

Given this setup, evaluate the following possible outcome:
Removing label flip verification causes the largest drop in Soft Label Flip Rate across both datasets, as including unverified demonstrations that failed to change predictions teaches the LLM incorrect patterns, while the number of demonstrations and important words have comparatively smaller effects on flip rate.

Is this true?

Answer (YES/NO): NO